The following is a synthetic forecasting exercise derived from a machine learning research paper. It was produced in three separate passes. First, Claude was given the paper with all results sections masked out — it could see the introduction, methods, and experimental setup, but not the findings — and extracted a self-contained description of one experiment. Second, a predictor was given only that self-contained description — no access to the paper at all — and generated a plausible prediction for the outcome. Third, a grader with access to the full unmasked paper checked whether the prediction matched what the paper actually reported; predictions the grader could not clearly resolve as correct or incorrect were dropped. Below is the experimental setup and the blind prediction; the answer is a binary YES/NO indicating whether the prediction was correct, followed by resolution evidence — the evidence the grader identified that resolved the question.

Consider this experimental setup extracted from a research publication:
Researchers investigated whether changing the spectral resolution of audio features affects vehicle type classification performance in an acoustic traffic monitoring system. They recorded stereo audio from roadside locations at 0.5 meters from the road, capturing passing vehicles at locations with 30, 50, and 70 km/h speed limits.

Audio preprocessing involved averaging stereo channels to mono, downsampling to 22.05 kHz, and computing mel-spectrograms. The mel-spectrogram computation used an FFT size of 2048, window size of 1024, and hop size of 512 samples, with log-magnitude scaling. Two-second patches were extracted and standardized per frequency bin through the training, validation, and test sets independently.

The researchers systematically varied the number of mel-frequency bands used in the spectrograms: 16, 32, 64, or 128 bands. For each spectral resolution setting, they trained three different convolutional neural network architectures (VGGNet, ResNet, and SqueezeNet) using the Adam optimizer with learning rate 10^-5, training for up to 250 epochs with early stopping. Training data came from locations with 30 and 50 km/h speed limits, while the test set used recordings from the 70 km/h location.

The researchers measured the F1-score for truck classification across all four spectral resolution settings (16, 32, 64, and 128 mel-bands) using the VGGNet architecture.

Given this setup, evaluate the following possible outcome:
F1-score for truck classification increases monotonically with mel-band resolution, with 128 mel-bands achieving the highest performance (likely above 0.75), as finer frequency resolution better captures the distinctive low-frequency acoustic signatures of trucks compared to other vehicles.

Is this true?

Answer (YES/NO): NO